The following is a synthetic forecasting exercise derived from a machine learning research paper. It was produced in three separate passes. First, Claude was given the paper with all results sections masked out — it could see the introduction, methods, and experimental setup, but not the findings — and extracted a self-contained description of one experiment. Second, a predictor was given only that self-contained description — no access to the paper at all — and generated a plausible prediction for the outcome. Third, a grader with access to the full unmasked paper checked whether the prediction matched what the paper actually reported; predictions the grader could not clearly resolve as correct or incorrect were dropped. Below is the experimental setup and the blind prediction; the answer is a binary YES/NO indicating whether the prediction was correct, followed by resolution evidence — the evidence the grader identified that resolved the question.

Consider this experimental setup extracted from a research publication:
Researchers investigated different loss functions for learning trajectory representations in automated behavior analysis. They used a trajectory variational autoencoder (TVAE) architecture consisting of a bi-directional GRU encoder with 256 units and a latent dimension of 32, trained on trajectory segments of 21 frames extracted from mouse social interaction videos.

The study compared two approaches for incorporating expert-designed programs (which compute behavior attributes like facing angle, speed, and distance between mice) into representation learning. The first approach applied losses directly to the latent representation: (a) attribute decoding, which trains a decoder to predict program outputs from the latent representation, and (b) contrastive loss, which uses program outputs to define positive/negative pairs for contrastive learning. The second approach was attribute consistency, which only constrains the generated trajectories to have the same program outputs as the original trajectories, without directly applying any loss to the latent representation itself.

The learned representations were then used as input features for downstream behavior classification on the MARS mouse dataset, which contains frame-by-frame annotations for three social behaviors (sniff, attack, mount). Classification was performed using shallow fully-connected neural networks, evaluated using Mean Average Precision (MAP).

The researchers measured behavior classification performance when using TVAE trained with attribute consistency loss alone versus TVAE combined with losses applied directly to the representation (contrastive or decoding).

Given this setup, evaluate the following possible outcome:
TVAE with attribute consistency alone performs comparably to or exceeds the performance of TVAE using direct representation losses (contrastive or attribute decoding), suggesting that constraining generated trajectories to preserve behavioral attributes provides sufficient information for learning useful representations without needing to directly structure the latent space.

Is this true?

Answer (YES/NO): NO